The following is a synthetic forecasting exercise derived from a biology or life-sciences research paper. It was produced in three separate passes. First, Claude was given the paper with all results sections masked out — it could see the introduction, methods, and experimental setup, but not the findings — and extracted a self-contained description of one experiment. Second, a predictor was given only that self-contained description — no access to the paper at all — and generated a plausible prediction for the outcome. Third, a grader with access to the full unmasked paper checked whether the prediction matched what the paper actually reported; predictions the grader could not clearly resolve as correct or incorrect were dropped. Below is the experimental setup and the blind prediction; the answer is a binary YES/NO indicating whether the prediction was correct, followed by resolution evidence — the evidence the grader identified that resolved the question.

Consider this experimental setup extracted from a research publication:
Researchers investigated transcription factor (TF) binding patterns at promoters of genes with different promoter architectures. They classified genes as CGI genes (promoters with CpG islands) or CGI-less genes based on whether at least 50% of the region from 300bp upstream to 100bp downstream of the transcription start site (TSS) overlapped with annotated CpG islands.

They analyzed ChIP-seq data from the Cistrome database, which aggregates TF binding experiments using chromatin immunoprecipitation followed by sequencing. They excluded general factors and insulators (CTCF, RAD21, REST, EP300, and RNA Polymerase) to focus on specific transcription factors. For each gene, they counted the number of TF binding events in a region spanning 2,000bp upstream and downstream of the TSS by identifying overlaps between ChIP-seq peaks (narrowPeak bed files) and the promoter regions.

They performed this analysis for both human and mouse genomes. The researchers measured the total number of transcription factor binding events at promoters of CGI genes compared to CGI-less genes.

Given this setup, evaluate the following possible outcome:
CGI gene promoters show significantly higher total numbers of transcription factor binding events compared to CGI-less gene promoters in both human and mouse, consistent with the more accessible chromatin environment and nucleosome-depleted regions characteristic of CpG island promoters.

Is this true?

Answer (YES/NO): YES